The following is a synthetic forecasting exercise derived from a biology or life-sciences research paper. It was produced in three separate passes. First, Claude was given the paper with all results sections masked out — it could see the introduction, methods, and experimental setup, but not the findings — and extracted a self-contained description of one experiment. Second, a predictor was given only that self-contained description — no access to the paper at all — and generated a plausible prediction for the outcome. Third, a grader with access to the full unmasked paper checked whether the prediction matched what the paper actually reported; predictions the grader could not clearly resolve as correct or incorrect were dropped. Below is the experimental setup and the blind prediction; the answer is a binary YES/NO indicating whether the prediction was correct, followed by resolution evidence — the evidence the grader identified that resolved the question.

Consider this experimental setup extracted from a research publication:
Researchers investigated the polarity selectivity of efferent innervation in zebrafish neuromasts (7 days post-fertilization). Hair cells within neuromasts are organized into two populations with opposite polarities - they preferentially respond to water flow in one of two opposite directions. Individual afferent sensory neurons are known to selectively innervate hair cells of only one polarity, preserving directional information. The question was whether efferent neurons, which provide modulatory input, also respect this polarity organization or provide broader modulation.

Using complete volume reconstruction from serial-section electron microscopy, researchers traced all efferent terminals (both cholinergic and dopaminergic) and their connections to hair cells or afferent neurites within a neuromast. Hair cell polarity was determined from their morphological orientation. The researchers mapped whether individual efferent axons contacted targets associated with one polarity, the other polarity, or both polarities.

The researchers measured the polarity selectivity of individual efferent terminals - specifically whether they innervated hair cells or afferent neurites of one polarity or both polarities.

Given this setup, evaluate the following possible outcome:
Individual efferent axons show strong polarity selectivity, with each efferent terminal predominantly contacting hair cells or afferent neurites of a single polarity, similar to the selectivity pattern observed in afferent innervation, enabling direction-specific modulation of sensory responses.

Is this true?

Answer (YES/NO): NO